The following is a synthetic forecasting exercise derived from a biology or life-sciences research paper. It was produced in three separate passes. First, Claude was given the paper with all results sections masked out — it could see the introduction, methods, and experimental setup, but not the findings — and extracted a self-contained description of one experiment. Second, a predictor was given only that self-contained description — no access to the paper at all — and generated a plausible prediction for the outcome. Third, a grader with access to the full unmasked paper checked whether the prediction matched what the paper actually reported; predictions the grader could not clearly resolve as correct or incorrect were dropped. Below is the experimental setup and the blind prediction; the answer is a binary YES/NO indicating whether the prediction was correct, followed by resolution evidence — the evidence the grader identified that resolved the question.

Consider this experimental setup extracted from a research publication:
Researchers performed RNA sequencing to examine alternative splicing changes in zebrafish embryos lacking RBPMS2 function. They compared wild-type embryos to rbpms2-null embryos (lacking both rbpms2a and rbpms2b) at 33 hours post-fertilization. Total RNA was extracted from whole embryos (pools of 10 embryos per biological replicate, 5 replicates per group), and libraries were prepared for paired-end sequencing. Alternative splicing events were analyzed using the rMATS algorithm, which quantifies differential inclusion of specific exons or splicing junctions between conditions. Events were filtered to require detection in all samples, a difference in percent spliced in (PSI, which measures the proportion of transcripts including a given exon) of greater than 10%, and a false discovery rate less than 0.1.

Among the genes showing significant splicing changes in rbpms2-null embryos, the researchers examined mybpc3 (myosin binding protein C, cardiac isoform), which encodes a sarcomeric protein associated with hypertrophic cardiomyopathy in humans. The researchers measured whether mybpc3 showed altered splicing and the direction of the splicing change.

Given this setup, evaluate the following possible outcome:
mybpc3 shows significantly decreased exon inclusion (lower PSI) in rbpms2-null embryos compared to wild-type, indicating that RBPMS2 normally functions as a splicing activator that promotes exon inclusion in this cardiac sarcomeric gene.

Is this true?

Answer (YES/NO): YES